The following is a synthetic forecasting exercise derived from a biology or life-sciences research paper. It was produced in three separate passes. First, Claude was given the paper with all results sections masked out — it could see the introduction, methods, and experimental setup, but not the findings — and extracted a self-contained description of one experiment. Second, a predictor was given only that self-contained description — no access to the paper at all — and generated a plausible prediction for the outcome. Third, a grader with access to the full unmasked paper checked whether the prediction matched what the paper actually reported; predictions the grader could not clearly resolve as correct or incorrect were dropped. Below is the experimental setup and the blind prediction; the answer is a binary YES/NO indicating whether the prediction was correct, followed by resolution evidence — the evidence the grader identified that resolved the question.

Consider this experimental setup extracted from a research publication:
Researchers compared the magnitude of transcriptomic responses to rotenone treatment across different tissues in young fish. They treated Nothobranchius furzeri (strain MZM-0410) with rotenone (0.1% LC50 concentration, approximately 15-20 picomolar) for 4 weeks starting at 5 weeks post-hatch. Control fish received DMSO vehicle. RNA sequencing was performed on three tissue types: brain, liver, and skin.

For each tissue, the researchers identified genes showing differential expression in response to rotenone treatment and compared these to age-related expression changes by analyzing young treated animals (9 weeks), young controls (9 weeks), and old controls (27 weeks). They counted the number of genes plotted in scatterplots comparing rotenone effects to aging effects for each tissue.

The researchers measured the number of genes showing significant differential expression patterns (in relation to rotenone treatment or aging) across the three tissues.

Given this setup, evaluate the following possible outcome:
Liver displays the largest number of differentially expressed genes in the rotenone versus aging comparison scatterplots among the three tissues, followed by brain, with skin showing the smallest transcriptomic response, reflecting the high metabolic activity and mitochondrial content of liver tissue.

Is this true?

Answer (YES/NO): NO